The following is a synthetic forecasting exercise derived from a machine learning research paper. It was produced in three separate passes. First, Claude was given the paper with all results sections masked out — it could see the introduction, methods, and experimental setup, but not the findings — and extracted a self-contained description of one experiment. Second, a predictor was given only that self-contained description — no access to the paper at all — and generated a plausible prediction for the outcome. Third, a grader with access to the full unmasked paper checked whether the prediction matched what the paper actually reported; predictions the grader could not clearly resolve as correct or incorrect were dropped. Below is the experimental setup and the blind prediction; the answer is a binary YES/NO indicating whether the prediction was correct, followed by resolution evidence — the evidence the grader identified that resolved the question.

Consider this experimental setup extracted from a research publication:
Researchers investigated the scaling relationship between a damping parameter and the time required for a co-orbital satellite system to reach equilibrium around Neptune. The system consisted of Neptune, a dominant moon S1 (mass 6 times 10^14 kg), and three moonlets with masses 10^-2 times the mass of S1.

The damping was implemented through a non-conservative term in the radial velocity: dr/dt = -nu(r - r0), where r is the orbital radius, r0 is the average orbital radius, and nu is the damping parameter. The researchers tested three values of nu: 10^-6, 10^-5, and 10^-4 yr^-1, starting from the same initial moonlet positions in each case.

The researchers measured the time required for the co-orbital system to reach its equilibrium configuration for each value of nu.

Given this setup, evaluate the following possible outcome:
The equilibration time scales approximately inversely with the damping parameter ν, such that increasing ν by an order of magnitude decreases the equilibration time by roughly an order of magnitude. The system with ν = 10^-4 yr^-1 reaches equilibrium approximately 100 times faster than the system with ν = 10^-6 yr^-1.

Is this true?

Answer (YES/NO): YES